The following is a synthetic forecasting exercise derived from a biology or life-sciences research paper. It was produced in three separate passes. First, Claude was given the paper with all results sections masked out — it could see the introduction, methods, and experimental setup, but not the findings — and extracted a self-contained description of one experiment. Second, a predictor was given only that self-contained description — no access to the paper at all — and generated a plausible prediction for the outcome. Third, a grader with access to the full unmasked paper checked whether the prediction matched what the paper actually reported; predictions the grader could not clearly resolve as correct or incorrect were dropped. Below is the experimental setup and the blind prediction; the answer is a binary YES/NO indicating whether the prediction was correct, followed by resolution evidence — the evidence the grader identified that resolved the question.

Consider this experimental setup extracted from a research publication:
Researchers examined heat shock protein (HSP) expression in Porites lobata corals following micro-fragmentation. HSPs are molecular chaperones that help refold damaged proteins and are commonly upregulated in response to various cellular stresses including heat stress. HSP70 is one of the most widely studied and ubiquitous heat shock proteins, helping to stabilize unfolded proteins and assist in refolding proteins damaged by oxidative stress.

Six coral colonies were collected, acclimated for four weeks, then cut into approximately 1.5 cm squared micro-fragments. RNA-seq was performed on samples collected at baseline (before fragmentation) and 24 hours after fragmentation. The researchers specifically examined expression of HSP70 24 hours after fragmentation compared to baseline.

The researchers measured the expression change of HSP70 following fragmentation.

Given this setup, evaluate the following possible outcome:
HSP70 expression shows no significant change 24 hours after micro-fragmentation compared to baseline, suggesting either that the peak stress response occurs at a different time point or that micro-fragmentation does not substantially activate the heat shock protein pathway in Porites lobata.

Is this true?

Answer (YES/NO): NO